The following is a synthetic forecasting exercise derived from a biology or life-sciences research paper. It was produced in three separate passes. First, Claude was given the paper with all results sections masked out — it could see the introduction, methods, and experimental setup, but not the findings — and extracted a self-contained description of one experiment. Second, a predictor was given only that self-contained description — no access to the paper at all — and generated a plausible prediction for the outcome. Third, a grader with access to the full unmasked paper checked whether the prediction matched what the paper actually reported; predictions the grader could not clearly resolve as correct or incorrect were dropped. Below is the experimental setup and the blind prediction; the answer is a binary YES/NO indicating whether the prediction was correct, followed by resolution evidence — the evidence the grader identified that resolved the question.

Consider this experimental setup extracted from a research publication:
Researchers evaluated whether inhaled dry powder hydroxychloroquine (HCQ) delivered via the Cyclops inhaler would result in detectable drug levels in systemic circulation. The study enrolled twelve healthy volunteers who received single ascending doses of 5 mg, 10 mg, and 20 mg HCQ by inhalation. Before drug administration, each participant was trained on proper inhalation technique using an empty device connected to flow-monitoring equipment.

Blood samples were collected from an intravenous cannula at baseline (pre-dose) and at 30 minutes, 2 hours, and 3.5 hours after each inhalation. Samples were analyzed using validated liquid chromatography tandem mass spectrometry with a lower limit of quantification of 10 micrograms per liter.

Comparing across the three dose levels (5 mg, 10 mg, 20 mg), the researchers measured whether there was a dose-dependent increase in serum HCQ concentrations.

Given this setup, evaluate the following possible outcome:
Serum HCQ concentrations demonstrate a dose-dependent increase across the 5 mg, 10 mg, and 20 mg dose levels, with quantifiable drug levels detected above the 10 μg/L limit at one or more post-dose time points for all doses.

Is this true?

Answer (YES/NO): NO